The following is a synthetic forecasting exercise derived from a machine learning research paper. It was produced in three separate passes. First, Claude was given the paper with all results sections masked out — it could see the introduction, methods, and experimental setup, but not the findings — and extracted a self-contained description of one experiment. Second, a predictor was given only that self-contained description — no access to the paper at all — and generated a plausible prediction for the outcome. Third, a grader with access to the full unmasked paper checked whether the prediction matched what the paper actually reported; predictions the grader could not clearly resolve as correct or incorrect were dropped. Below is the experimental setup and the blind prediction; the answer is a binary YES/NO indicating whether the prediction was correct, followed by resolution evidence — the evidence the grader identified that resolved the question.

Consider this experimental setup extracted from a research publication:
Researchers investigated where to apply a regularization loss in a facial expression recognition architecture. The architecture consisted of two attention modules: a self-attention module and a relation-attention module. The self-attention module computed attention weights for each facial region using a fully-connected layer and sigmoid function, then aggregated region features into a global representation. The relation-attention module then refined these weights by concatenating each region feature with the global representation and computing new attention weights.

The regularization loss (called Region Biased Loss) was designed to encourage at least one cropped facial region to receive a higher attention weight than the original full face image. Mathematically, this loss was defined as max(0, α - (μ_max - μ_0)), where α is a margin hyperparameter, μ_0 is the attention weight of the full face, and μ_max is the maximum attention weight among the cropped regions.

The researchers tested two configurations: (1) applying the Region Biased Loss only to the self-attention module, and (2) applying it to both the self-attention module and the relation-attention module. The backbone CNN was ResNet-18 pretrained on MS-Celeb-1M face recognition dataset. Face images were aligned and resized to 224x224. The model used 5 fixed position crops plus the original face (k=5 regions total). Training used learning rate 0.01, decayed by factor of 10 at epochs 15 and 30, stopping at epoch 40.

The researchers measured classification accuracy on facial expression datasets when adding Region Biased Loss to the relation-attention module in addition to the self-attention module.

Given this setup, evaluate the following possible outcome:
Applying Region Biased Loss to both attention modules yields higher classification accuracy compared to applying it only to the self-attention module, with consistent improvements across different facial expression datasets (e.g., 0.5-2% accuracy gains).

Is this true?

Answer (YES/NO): NO